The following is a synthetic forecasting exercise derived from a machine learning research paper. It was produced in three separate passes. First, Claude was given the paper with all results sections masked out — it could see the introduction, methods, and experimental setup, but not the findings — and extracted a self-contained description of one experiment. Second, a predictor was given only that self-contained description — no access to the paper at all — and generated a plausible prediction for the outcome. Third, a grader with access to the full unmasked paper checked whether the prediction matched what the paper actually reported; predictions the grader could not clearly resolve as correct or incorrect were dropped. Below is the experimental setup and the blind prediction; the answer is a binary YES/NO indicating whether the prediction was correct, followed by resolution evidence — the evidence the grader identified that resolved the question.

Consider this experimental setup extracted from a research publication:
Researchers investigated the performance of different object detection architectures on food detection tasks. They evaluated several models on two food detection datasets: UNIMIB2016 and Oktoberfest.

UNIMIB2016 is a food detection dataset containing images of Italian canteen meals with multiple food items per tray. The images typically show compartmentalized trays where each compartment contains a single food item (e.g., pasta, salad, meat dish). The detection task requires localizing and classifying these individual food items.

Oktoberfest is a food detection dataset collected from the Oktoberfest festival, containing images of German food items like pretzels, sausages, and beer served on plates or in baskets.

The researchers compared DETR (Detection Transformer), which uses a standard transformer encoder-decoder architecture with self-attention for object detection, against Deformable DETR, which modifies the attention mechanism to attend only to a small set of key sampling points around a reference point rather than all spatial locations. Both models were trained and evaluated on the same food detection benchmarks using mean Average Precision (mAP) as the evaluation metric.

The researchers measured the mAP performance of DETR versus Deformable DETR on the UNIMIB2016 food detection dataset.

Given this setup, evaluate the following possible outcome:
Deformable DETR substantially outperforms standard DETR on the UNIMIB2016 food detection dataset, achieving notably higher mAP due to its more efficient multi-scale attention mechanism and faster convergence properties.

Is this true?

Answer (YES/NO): YES